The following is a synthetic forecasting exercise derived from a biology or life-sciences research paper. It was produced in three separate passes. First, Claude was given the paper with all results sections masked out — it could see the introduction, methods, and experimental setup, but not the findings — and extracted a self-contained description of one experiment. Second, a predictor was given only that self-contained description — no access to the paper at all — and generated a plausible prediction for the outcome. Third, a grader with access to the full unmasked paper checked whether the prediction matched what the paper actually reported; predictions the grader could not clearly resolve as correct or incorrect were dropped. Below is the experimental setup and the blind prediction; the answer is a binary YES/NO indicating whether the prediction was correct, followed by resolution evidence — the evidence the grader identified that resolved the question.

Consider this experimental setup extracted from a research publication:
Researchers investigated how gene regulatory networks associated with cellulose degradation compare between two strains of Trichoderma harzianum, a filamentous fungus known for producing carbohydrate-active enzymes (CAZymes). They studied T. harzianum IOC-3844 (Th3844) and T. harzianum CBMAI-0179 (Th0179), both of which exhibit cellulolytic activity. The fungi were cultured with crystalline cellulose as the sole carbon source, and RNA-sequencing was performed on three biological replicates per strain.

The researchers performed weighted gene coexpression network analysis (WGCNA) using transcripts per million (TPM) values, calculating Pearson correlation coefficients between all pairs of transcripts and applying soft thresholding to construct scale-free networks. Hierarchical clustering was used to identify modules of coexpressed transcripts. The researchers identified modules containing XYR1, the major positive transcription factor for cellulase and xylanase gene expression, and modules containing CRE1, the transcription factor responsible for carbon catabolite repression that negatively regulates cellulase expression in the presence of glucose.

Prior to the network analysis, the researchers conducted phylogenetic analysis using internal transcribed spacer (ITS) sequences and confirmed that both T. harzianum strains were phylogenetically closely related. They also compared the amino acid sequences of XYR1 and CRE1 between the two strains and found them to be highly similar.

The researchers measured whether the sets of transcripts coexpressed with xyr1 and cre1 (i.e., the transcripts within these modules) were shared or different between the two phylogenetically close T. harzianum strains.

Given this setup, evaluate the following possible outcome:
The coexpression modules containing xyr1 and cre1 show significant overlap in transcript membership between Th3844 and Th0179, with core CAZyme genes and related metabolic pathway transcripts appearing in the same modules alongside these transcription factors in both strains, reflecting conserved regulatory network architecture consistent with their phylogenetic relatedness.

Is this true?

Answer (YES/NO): NO